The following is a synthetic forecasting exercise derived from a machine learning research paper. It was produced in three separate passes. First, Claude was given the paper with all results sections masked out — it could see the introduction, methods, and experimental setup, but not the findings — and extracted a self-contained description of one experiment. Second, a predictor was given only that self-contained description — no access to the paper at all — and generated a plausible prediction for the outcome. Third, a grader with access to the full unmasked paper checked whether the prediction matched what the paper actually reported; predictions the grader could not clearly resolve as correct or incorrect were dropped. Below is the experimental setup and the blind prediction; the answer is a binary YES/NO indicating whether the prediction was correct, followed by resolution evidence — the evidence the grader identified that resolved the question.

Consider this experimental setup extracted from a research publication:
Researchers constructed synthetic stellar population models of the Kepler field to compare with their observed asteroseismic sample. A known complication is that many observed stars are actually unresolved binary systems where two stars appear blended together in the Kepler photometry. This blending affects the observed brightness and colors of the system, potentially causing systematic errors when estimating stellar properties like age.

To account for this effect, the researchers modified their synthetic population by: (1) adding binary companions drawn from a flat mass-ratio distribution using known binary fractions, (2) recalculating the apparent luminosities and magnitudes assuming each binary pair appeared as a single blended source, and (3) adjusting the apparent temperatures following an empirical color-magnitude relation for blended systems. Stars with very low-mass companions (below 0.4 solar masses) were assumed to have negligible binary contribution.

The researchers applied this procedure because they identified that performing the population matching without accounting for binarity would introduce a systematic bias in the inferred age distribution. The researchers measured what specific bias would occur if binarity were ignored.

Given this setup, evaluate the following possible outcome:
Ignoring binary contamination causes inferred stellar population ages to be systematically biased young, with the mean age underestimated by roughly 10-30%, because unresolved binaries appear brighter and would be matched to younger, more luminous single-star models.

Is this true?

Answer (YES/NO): NO